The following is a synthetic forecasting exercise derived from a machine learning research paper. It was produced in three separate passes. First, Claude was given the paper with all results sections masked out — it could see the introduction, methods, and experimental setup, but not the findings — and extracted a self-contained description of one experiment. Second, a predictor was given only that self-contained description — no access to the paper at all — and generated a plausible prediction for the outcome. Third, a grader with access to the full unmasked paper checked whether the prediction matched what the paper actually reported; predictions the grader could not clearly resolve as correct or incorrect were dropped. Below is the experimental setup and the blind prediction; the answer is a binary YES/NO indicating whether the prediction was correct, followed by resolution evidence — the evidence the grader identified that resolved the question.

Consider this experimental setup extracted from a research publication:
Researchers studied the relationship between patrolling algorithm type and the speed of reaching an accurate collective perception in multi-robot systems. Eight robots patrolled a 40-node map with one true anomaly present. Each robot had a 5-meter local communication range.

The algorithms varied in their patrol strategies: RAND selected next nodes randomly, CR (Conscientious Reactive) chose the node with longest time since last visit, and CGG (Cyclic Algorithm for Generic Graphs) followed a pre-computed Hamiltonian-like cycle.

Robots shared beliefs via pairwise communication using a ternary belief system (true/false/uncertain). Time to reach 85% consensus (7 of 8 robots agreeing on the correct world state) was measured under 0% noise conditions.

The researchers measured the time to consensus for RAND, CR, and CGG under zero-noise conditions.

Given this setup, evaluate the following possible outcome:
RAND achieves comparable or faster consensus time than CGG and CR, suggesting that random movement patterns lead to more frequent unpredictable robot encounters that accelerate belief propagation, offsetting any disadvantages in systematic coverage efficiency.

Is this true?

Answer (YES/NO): NO